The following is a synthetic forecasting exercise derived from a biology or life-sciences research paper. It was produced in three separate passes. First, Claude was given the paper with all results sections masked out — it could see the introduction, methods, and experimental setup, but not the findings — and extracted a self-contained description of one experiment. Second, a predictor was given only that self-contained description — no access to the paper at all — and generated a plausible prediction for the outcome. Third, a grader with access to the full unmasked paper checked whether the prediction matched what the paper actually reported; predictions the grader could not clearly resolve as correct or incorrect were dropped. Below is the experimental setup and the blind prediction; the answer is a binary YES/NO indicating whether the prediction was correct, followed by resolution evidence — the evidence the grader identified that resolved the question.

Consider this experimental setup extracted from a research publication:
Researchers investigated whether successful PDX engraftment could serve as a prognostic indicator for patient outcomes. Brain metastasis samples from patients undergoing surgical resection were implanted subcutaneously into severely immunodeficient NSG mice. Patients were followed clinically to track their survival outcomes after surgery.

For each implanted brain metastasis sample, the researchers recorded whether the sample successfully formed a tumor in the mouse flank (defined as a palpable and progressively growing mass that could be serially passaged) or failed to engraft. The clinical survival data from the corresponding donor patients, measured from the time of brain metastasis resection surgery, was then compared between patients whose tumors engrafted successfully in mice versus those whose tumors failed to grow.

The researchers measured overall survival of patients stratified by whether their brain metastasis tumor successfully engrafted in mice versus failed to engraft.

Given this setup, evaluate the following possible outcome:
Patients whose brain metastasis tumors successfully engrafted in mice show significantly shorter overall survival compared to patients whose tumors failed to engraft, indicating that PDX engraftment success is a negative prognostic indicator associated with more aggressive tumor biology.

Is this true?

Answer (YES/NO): YES